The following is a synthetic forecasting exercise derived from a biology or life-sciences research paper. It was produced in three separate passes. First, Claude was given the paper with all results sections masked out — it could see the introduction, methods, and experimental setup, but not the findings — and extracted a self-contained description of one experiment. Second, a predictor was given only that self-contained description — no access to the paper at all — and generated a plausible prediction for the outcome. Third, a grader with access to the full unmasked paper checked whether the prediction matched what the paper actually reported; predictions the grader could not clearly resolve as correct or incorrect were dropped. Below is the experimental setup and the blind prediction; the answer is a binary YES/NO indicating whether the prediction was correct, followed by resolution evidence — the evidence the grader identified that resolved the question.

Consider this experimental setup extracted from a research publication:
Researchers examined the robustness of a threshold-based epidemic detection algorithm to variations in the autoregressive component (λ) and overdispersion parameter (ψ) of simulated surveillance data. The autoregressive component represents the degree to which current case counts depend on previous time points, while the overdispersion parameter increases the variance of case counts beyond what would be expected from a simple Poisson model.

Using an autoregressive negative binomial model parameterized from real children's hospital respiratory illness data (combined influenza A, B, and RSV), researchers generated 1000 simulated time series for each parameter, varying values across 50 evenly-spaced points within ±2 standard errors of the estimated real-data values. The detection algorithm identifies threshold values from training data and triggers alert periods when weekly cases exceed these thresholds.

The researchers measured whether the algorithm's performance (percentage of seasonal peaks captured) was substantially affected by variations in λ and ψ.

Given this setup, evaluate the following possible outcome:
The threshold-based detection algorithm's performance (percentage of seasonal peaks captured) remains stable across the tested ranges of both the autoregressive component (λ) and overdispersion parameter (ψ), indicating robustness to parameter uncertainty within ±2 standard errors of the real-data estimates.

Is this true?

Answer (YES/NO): YES